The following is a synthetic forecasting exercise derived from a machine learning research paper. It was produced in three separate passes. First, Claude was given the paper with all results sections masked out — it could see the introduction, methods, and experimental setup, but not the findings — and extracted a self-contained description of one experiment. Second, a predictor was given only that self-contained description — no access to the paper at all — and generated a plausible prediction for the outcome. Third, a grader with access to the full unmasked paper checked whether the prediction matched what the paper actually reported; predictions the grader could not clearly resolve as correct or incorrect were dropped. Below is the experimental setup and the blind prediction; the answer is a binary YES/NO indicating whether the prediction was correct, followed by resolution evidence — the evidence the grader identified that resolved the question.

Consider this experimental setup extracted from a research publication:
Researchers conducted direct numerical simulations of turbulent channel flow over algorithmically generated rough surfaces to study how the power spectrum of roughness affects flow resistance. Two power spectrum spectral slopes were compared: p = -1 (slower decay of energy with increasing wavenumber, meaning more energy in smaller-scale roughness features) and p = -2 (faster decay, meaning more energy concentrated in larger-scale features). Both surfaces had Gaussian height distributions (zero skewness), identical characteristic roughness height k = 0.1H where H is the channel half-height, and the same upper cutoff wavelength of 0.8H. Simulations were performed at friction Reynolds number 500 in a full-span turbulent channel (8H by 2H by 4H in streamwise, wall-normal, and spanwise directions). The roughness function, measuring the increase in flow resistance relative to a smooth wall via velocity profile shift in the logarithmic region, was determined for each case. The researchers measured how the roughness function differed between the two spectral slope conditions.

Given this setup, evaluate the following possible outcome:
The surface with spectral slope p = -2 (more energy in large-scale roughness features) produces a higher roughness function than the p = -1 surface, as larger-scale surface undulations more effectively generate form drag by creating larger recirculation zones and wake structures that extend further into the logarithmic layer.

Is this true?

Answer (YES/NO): NO